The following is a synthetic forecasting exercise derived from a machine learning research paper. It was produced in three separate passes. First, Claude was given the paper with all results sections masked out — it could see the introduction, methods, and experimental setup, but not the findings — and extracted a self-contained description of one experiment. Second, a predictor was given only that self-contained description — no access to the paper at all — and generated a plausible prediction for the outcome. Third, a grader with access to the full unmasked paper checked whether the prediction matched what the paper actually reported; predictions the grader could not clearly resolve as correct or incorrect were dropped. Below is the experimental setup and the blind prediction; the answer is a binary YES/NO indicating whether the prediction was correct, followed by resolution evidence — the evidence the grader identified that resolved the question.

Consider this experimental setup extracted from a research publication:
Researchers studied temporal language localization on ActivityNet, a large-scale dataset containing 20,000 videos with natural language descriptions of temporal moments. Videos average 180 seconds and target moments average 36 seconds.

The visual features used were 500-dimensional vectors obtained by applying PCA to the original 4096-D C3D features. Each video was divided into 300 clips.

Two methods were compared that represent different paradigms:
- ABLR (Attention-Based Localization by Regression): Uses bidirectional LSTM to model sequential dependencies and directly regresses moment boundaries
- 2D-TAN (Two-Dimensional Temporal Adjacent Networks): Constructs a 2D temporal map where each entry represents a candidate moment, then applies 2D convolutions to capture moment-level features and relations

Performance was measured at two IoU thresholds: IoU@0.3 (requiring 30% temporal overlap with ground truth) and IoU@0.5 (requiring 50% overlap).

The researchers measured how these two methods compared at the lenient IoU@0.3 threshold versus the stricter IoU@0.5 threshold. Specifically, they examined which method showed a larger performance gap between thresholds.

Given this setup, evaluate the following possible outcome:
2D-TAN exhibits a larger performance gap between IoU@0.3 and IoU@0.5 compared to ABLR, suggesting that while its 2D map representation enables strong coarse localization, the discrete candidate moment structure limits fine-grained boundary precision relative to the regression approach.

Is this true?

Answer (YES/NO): NO